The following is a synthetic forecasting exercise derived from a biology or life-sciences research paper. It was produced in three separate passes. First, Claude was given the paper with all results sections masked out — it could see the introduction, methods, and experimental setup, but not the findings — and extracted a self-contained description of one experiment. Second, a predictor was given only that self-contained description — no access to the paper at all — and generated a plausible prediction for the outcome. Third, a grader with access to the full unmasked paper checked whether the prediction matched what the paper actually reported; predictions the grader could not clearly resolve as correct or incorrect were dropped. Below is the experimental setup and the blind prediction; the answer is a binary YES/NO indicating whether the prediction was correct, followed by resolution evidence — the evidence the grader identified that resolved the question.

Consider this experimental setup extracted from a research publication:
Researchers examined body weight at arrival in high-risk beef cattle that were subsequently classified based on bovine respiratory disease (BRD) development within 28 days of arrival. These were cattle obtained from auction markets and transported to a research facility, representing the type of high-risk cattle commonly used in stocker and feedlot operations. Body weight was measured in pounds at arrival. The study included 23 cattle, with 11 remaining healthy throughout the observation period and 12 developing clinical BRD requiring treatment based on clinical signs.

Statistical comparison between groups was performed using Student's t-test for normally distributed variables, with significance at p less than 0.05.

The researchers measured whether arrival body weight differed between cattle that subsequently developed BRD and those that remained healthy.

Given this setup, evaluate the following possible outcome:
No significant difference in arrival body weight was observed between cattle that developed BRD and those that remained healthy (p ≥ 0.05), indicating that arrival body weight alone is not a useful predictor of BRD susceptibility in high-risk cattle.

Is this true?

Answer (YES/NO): YES